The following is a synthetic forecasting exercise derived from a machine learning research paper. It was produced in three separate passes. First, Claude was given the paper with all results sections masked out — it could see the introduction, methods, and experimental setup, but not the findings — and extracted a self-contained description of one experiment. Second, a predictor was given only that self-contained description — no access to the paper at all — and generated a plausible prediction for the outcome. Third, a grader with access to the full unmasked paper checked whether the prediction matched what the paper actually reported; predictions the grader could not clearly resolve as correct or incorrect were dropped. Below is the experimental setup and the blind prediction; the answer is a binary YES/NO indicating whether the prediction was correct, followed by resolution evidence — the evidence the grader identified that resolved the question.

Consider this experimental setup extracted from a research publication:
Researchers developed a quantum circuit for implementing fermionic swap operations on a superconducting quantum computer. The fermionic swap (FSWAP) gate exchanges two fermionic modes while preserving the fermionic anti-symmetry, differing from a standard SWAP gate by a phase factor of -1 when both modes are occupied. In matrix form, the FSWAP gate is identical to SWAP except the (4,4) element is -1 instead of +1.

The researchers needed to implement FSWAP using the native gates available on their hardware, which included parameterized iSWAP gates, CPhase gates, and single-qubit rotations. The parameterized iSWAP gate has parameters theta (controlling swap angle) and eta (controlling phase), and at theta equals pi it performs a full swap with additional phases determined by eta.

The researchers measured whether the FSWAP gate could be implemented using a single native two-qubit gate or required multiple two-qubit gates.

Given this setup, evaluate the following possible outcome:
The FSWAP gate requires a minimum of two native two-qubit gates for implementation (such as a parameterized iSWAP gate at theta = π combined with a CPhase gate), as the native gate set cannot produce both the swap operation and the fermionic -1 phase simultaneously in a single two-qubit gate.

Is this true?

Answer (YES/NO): NO